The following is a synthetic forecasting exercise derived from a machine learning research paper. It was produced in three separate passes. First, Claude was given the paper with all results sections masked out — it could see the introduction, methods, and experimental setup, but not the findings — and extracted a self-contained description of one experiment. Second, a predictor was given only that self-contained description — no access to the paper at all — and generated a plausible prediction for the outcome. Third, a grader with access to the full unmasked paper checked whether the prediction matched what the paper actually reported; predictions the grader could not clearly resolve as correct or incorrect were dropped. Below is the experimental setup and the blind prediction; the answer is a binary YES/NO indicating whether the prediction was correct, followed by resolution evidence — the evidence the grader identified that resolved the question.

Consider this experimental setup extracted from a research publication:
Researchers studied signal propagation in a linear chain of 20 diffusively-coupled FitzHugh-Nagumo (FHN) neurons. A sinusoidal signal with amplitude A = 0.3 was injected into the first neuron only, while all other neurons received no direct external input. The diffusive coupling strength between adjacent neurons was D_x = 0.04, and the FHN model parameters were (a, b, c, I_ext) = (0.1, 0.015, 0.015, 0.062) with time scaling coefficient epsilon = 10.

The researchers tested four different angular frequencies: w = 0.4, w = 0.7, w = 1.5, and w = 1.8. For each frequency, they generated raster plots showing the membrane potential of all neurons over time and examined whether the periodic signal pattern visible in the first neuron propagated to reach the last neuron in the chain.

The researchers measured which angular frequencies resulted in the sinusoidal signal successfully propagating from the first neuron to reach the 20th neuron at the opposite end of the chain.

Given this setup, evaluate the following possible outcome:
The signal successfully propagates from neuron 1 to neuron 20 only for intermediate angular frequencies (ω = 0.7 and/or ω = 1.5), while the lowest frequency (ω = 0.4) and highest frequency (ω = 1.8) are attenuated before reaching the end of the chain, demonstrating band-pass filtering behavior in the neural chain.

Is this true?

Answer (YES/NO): YES